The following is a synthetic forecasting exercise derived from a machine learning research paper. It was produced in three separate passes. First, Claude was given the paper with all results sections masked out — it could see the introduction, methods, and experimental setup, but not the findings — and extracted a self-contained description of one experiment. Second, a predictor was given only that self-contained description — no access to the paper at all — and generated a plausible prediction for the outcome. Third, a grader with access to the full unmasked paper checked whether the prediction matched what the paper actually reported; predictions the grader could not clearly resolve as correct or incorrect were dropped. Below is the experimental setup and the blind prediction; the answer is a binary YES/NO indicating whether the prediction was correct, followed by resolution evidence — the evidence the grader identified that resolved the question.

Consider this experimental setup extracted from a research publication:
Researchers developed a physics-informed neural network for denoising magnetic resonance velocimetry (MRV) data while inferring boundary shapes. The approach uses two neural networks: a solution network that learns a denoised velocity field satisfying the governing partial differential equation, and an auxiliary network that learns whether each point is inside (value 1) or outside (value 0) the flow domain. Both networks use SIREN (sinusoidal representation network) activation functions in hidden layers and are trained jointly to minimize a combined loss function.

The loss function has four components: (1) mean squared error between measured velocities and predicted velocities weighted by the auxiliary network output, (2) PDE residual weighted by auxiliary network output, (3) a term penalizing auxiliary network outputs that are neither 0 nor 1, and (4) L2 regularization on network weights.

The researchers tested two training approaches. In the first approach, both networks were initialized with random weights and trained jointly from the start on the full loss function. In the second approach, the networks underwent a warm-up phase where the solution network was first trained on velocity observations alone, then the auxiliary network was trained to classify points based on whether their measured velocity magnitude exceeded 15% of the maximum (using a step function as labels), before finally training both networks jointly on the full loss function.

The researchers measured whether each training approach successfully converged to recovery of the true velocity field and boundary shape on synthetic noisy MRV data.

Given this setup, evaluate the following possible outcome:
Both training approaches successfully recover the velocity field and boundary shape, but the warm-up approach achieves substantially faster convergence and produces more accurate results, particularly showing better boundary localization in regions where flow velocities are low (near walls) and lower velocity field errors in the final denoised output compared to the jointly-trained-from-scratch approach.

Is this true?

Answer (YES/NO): NO